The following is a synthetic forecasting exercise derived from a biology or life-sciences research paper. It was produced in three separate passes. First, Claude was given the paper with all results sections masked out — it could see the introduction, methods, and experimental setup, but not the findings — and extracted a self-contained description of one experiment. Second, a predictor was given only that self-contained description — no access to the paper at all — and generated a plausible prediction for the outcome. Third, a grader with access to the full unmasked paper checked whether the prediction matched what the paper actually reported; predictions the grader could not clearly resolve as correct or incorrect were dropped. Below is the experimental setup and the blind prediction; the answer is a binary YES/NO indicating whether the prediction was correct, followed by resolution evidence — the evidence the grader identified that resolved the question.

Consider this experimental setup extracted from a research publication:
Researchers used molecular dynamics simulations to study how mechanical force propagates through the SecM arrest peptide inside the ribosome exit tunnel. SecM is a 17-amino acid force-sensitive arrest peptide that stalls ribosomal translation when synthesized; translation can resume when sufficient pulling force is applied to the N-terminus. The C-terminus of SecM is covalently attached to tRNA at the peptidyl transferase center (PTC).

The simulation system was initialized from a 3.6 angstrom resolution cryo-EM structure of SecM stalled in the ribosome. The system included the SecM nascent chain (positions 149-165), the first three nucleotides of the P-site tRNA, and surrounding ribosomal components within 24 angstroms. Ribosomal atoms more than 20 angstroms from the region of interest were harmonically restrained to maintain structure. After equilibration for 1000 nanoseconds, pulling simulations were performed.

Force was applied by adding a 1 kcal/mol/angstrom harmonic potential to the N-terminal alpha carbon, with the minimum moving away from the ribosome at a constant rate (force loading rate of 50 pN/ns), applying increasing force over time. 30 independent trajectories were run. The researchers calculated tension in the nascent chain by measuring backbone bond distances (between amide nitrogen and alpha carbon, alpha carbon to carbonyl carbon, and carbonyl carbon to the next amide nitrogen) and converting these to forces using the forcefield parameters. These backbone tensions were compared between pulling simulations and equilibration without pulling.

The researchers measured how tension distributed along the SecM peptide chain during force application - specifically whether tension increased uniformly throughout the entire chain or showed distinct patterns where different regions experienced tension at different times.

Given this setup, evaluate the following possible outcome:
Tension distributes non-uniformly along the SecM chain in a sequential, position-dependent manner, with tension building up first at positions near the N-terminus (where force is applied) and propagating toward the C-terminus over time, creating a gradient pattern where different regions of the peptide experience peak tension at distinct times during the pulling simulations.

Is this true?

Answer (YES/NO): YES